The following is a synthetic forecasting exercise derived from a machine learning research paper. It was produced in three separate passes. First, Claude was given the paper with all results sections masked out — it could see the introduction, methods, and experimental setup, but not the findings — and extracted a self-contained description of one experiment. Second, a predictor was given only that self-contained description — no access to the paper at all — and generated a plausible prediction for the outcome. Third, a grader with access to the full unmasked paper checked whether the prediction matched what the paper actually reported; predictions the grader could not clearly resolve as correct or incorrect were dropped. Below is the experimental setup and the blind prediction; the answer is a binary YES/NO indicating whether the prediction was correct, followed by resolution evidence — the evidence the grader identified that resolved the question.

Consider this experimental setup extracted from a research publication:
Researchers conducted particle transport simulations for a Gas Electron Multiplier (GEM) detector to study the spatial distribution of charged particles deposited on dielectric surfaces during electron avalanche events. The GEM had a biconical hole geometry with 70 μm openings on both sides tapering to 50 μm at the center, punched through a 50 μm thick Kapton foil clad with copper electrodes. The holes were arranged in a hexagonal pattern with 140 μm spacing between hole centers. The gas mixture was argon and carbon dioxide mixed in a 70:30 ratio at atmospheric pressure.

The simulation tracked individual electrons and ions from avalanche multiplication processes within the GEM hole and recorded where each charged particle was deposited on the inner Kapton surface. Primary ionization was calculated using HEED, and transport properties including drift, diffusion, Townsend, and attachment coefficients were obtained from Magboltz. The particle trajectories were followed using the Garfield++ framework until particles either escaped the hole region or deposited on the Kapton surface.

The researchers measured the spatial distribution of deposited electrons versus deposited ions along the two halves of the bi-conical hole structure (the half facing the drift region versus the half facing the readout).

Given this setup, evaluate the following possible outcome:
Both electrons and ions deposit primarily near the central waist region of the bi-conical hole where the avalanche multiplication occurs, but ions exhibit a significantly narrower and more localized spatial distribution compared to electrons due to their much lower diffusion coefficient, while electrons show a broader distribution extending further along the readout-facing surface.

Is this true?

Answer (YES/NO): NO